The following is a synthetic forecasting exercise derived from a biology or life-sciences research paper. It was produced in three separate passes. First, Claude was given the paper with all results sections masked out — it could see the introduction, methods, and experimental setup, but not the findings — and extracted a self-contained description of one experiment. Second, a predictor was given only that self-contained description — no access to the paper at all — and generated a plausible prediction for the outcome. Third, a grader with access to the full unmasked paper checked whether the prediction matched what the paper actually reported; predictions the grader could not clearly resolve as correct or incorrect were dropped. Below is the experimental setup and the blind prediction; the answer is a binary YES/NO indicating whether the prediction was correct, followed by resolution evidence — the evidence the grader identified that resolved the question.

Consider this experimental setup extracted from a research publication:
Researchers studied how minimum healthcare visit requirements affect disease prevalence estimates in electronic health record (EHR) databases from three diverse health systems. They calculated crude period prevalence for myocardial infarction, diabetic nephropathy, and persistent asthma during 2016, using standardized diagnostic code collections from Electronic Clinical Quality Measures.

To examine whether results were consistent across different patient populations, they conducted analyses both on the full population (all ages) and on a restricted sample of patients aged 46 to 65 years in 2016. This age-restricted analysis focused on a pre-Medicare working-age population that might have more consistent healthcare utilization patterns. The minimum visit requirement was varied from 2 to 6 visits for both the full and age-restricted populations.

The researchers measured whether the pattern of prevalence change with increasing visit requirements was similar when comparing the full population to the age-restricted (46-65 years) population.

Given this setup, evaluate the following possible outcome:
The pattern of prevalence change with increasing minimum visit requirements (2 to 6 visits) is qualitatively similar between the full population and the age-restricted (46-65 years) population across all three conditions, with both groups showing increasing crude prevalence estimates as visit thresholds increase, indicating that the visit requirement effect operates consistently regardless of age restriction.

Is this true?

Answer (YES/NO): YES